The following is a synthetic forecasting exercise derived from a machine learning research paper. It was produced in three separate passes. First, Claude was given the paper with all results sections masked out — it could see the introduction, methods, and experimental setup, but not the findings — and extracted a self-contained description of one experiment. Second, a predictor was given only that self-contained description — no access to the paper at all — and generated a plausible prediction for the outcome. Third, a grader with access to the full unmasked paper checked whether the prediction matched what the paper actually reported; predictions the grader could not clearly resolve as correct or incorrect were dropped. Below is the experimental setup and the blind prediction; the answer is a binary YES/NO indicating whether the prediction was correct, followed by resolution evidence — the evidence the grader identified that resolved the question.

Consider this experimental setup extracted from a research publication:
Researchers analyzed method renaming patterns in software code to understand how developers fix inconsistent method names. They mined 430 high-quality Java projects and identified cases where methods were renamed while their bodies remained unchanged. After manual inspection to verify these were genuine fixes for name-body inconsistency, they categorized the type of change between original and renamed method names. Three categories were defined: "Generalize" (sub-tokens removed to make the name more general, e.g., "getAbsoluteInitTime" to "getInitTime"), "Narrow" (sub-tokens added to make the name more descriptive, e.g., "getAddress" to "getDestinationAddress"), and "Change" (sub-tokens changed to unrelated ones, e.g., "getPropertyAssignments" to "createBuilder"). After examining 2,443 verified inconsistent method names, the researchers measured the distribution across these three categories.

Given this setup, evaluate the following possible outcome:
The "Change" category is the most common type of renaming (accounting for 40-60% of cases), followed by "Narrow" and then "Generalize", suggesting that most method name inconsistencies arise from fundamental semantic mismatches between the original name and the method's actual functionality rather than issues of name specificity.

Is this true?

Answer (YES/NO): YES